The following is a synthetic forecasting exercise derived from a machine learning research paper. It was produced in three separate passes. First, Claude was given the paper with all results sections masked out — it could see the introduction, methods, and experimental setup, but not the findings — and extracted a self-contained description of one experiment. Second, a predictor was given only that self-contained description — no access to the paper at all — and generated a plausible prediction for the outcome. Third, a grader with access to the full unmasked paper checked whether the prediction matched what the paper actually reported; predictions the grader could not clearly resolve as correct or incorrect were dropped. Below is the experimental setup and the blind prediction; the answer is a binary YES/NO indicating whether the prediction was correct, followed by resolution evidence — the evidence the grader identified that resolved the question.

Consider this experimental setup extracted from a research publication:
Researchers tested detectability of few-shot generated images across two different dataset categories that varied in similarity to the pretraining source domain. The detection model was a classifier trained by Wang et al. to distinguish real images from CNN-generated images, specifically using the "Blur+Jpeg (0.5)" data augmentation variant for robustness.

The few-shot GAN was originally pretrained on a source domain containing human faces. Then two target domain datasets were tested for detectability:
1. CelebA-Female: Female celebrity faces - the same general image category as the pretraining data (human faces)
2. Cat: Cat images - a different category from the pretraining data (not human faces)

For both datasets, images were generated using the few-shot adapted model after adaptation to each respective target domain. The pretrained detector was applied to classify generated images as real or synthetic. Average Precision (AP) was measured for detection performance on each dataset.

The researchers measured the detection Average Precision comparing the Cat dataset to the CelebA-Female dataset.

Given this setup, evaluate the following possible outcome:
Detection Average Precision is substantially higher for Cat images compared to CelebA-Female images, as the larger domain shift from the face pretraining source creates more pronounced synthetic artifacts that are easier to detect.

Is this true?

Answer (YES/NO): NO